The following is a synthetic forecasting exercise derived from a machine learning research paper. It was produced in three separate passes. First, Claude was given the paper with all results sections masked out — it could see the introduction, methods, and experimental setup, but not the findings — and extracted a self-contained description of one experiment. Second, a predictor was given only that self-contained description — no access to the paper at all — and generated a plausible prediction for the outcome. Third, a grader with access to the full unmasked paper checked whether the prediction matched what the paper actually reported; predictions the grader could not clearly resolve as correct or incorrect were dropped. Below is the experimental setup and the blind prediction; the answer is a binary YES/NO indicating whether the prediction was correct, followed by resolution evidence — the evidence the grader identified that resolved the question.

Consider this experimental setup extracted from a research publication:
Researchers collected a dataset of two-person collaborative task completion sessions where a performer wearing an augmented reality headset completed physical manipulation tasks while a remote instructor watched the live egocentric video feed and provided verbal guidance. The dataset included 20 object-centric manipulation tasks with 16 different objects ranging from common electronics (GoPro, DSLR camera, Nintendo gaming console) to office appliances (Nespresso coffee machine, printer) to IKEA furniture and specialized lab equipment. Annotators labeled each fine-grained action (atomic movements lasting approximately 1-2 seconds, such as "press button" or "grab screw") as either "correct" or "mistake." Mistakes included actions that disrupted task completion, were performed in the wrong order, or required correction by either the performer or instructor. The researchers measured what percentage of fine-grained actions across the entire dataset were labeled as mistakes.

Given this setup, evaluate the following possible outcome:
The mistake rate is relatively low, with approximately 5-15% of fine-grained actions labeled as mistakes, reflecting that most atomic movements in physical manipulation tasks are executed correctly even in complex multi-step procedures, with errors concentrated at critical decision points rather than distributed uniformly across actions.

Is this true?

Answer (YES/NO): YES